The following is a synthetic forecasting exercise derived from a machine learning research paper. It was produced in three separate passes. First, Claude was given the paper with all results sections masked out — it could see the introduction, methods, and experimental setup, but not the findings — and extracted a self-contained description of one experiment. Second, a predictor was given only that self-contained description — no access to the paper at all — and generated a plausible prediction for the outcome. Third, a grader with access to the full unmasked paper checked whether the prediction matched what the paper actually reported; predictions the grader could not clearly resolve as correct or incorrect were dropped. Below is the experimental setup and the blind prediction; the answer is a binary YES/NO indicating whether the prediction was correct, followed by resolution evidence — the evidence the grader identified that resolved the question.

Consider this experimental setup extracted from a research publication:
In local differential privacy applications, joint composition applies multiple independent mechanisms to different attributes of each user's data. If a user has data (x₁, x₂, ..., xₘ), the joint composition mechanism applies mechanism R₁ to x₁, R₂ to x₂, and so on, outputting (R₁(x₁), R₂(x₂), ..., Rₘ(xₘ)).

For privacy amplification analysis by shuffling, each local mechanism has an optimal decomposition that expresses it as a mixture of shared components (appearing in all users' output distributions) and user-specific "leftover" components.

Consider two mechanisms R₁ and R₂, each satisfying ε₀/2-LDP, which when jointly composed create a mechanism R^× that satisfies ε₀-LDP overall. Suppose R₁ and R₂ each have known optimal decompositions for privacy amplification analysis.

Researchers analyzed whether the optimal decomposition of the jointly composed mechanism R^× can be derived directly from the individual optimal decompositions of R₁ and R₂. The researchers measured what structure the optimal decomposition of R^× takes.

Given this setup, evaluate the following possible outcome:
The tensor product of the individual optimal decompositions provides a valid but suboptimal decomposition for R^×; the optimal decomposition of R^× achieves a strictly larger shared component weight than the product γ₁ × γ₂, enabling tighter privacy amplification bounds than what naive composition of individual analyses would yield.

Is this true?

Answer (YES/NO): NO